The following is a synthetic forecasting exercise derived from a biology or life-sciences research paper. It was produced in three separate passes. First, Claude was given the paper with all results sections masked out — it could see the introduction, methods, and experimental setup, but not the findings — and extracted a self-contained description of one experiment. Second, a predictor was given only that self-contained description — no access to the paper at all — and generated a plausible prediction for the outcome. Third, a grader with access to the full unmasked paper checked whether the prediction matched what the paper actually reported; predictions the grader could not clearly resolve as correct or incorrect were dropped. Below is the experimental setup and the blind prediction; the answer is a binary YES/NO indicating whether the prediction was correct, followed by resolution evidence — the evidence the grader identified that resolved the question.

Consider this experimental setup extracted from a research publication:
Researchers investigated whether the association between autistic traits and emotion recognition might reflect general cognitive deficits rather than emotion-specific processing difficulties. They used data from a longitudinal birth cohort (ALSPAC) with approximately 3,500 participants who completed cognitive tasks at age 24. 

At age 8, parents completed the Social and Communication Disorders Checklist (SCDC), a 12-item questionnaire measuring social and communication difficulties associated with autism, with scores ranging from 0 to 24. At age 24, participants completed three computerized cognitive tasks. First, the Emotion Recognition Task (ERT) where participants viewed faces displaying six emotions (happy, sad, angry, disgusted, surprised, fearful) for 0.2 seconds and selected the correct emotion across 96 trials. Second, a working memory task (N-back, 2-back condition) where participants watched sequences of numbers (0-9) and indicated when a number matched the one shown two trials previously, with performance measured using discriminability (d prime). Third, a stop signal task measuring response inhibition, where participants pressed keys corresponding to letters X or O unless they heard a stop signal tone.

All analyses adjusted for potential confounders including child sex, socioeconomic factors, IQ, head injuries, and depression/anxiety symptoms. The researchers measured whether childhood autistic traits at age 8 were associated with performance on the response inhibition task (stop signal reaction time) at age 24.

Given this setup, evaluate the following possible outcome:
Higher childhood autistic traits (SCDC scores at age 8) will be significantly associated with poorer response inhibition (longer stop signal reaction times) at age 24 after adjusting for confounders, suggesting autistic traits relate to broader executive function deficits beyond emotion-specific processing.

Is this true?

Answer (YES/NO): NO